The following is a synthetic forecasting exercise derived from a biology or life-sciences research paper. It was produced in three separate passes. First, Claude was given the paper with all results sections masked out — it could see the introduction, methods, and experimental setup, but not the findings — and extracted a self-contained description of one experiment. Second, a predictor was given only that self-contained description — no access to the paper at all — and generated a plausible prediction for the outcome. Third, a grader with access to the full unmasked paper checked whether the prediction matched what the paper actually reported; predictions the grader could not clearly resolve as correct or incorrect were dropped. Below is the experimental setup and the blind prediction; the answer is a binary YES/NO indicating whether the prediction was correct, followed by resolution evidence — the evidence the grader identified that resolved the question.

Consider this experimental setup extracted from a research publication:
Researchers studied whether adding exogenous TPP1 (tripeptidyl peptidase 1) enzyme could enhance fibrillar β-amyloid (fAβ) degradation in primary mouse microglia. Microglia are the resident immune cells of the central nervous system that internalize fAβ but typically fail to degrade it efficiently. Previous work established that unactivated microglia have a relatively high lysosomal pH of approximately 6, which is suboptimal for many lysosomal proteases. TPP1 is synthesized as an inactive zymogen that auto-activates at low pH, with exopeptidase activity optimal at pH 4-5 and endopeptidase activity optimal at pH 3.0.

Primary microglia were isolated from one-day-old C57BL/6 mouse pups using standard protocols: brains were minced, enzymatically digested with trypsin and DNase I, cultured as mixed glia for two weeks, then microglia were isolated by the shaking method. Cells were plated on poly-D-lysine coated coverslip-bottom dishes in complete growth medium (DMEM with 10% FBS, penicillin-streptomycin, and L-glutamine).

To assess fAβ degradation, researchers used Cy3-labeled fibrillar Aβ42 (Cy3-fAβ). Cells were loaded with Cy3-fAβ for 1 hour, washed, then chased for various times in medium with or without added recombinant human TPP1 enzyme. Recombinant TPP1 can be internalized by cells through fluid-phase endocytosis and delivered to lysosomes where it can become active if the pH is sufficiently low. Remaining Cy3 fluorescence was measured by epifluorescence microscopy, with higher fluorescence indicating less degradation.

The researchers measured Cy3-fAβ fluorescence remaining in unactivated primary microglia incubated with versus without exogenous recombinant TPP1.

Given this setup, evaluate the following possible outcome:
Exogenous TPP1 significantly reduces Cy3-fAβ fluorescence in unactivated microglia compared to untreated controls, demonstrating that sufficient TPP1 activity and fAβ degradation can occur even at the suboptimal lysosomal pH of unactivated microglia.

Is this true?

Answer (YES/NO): YES